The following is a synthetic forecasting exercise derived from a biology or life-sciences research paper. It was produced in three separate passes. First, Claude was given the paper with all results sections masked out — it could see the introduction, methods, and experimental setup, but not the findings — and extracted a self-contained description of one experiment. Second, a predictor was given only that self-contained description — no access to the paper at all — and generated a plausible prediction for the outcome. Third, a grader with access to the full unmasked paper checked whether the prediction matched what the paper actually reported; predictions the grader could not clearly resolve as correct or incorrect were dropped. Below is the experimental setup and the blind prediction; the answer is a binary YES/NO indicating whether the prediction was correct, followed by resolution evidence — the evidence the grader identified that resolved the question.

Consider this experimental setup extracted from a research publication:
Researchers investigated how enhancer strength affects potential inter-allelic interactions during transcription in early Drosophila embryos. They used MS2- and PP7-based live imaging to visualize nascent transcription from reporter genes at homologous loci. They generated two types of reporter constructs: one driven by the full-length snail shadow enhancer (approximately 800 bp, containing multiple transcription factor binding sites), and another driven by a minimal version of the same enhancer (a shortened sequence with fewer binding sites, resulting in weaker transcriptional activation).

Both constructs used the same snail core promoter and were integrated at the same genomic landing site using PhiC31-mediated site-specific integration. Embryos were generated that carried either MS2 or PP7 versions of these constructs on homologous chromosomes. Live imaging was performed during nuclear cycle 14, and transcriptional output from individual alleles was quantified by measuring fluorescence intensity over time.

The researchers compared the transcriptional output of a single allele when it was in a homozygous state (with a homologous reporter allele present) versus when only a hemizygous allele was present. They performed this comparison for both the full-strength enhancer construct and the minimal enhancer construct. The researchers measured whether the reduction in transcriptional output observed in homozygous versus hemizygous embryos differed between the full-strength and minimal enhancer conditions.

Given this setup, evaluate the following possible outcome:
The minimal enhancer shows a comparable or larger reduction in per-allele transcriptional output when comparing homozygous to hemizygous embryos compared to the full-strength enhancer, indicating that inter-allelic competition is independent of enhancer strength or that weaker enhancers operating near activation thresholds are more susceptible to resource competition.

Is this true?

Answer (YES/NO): NO